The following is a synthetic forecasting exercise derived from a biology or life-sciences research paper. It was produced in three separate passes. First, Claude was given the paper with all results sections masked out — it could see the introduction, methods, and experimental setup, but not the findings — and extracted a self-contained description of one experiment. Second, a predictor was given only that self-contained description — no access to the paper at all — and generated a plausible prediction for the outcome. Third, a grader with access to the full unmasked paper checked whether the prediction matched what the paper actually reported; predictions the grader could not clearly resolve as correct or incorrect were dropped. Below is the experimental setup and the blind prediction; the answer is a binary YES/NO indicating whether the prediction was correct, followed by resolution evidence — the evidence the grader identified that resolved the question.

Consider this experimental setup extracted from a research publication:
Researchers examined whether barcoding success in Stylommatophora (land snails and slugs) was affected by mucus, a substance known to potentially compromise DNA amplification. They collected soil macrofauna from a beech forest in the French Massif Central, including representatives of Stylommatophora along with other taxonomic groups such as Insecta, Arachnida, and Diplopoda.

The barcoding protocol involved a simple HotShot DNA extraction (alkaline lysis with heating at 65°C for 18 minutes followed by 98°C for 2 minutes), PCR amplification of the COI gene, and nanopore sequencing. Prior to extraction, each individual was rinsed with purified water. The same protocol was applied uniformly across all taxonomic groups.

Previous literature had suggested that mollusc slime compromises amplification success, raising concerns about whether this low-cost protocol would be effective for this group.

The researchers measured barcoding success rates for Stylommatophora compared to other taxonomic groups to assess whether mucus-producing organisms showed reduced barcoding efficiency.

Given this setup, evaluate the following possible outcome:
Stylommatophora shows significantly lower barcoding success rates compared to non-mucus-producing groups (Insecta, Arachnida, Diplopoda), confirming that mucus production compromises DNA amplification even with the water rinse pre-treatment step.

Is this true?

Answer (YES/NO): YES